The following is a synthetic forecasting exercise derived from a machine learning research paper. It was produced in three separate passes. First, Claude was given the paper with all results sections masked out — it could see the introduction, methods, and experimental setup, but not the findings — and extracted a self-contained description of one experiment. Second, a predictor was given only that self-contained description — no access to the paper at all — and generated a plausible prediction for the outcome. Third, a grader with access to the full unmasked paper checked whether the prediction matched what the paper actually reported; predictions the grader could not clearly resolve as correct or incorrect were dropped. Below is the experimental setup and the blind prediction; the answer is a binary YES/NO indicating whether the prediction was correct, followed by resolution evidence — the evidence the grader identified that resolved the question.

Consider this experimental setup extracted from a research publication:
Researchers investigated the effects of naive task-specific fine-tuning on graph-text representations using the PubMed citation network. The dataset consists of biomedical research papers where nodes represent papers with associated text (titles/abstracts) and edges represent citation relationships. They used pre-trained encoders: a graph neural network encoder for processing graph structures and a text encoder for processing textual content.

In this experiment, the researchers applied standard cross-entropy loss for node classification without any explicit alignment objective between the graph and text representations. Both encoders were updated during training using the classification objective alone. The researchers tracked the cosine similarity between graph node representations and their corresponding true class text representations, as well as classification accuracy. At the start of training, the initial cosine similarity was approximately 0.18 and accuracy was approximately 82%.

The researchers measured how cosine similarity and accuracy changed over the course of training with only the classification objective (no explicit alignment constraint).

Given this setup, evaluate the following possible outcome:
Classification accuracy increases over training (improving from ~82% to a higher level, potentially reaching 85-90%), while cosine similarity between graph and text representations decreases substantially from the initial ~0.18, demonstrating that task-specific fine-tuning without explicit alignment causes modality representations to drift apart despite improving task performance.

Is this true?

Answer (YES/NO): NO